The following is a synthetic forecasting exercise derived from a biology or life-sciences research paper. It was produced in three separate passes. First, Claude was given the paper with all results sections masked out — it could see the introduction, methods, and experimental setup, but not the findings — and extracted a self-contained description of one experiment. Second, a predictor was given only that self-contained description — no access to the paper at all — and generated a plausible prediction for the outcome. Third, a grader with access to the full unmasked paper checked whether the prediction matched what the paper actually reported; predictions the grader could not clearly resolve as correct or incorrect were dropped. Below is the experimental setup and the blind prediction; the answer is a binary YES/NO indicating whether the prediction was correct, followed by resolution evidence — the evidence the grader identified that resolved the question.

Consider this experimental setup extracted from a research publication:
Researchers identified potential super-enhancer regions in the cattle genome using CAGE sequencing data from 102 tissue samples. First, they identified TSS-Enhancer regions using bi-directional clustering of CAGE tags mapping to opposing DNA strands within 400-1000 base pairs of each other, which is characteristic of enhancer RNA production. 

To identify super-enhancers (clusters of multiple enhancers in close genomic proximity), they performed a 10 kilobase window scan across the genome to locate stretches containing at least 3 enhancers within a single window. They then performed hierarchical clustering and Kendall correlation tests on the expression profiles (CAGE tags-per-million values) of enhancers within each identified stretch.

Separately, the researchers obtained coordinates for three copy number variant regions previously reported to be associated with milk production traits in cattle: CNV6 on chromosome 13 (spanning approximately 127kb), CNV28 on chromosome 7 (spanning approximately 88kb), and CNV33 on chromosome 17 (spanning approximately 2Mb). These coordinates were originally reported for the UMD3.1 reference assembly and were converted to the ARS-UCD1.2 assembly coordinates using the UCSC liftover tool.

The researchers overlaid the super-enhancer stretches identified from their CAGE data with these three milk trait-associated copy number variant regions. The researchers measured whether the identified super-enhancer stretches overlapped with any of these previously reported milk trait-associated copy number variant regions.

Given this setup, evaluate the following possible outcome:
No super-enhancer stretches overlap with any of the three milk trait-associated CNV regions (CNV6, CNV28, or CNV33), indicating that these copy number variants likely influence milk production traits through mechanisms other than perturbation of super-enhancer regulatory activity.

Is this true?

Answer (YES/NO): NO